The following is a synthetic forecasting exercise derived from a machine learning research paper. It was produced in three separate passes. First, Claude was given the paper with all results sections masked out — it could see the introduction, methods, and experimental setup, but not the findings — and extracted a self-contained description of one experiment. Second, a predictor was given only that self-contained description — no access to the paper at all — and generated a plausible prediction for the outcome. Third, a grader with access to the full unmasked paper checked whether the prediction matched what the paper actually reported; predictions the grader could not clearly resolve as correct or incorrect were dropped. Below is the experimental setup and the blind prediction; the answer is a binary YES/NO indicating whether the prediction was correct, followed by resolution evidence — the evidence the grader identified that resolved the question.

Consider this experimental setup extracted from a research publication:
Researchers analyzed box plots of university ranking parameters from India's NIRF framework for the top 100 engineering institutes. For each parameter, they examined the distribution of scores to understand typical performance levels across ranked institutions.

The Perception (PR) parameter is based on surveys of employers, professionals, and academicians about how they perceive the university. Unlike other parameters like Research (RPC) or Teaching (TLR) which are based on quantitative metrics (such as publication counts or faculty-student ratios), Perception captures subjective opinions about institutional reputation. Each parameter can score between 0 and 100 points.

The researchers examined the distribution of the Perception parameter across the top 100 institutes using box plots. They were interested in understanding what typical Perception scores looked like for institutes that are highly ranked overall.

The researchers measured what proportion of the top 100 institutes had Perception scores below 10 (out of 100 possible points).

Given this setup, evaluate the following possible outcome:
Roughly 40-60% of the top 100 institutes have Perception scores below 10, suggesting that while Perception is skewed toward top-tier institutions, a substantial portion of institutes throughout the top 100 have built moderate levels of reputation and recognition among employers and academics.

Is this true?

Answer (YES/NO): NO